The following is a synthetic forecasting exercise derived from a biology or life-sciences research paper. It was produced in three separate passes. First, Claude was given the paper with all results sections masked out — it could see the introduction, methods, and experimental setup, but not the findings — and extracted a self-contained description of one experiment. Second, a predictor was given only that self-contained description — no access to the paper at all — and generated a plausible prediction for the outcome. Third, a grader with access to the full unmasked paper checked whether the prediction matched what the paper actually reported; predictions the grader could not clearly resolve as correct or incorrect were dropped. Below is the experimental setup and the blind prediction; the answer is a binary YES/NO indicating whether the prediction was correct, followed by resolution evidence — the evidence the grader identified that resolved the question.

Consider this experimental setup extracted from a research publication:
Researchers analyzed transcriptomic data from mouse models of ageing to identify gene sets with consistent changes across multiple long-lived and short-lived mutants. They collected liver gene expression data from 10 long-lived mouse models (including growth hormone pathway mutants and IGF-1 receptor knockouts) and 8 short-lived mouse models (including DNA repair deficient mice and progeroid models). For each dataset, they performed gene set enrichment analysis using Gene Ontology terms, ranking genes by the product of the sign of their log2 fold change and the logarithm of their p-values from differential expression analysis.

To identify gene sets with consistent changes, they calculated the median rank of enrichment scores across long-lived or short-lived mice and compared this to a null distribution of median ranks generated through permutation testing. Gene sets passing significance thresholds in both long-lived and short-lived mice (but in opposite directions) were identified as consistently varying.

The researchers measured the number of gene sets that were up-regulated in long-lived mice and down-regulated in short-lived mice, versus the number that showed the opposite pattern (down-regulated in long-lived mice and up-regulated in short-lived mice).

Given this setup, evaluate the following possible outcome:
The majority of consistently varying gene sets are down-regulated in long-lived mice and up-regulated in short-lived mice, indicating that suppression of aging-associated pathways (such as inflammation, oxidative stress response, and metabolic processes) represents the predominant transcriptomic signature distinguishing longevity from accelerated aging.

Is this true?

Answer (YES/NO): NO